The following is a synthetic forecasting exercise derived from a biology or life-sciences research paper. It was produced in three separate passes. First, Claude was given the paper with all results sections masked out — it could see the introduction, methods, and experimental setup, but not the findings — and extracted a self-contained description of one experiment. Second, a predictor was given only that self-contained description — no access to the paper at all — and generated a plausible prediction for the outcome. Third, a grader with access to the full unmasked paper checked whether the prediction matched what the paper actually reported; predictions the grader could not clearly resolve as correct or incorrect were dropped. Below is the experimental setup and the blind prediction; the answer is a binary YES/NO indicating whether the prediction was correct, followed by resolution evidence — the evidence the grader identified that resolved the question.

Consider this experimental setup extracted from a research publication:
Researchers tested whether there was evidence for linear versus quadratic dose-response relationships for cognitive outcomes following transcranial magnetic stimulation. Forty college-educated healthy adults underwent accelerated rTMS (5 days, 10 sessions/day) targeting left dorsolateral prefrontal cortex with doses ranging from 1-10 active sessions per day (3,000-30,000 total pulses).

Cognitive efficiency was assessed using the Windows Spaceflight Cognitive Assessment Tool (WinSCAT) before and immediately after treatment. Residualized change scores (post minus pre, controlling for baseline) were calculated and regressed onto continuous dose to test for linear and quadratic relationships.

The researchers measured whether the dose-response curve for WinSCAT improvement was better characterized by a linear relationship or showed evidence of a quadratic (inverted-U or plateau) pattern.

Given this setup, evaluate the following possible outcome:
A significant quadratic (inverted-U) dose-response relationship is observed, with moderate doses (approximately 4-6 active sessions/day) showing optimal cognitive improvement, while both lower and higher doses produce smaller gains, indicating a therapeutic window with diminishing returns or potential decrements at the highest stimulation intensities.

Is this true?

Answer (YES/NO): NO